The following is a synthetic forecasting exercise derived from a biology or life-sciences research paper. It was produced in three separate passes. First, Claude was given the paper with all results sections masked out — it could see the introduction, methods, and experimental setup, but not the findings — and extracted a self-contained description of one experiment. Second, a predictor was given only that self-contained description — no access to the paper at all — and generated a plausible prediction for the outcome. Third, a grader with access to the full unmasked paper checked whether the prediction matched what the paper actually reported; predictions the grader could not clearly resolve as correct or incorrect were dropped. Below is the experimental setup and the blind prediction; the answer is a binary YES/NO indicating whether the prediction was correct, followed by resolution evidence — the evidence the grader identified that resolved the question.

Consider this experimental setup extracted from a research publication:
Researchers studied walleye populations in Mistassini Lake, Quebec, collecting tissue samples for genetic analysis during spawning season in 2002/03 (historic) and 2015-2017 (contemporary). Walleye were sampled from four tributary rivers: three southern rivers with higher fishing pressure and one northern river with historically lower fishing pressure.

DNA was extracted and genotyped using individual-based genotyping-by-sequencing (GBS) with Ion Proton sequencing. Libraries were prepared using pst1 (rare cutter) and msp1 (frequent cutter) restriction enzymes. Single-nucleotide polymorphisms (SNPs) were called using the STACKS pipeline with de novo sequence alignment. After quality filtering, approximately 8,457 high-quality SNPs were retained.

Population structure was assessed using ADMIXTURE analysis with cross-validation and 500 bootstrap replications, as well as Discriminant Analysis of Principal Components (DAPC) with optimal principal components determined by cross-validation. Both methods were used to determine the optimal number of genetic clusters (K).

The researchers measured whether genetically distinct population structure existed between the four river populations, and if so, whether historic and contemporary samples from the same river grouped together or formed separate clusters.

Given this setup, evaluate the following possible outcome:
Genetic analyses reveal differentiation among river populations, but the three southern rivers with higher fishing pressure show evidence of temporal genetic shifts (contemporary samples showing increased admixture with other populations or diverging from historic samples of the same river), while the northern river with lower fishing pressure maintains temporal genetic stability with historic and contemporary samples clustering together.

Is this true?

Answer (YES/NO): YES